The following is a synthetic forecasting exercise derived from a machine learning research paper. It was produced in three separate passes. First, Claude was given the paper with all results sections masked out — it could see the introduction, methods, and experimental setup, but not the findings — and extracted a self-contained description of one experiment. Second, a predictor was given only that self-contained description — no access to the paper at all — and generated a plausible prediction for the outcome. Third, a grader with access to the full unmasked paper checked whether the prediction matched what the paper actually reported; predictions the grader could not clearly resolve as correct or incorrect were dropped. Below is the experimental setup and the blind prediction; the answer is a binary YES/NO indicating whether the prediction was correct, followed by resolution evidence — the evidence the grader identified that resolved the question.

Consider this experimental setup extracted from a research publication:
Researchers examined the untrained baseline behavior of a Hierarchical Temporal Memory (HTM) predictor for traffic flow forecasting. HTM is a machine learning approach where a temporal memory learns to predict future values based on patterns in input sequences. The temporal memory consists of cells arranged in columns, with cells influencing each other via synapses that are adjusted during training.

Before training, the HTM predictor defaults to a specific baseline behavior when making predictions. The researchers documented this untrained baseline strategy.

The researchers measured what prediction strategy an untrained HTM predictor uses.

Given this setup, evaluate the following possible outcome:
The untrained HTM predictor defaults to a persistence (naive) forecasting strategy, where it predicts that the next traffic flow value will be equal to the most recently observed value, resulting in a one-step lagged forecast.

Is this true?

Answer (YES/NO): YES